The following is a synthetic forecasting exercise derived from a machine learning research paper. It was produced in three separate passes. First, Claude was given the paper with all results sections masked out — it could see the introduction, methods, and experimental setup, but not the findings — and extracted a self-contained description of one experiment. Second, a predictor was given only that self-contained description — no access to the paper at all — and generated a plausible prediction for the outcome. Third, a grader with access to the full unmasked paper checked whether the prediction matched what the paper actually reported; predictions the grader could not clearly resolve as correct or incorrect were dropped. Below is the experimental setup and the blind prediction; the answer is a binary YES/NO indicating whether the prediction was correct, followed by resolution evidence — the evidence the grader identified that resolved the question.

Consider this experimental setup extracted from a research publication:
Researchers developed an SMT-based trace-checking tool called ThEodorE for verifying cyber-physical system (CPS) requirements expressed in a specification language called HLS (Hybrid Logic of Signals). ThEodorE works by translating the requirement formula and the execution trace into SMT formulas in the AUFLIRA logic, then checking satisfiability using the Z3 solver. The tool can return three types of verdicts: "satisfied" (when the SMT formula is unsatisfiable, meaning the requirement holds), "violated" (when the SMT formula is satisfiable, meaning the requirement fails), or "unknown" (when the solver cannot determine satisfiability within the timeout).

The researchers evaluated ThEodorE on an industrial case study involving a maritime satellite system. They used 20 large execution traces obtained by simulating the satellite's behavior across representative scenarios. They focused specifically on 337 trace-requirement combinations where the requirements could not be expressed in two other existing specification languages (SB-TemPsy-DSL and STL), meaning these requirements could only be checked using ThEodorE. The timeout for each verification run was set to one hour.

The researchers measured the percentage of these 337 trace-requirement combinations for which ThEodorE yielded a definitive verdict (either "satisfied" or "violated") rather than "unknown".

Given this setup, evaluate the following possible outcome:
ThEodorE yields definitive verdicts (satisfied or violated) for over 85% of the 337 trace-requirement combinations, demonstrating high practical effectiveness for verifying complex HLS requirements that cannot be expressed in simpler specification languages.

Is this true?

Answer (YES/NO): NO